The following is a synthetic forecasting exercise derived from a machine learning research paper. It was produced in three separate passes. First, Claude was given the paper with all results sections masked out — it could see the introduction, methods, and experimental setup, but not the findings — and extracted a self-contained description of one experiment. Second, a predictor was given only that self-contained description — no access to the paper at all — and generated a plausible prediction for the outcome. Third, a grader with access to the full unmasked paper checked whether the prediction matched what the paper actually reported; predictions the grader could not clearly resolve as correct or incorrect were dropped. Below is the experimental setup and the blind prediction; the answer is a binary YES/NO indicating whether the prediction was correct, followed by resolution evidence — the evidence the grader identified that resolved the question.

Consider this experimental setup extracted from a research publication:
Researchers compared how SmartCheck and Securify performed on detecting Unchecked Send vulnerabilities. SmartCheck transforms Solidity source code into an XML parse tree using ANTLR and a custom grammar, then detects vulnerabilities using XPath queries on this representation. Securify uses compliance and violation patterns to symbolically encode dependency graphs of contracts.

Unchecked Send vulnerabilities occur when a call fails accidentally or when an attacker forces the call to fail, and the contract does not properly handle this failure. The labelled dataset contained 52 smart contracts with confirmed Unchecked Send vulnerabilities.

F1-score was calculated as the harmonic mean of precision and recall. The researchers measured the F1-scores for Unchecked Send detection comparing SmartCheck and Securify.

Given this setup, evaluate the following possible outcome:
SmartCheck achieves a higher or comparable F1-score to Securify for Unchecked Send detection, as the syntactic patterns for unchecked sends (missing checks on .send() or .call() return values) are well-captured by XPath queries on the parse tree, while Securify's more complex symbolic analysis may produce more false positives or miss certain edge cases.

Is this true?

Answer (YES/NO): YES